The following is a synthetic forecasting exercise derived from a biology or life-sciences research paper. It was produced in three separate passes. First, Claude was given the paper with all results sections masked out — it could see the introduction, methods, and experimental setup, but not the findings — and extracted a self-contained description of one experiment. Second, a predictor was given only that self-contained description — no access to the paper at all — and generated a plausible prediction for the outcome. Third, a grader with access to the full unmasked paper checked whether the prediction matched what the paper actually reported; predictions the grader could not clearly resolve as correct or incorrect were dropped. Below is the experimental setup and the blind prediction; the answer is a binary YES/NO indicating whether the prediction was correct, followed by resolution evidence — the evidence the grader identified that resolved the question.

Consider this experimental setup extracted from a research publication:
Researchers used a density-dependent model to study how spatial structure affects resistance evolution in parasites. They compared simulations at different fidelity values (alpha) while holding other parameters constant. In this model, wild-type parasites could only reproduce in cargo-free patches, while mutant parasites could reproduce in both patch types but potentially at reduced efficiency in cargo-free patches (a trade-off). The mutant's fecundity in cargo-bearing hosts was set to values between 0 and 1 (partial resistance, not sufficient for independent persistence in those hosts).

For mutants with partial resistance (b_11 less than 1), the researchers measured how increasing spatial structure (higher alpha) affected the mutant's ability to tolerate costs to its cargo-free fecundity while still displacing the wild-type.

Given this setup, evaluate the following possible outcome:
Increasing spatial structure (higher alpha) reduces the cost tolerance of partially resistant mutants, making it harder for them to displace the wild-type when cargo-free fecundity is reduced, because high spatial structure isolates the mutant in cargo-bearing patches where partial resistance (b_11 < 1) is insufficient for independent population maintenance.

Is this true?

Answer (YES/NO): YES